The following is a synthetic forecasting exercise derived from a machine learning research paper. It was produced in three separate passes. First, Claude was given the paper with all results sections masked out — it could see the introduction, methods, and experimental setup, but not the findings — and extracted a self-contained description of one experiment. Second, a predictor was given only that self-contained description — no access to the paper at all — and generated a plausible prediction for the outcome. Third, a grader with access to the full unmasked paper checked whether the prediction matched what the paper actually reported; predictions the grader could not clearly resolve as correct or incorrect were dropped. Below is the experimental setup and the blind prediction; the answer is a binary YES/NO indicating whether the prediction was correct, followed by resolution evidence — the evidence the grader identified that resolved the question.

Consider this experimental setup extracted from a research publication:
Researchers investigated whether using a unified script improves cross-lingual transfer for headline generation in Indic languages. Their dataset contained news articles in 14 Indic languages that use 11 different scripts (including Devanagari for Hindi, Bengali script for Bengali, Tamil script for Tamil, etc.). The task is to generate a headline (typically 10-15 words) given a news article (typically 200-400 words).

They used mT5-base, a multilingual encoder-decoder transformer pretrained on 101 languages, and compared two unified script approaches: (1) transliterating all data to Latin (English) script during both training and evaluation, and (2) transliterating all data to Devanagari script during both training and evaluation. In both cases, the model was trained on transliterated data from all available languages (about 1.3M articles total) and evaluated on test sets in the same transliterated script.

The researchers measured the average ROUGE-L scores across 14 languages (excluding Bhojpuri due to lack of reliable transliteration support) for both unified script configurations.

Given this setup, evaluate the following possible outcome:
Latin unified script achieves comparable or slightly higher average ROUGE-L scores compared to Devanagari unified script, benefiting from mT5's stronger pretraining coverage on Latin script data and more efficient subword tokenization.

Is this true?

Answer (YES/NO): NO